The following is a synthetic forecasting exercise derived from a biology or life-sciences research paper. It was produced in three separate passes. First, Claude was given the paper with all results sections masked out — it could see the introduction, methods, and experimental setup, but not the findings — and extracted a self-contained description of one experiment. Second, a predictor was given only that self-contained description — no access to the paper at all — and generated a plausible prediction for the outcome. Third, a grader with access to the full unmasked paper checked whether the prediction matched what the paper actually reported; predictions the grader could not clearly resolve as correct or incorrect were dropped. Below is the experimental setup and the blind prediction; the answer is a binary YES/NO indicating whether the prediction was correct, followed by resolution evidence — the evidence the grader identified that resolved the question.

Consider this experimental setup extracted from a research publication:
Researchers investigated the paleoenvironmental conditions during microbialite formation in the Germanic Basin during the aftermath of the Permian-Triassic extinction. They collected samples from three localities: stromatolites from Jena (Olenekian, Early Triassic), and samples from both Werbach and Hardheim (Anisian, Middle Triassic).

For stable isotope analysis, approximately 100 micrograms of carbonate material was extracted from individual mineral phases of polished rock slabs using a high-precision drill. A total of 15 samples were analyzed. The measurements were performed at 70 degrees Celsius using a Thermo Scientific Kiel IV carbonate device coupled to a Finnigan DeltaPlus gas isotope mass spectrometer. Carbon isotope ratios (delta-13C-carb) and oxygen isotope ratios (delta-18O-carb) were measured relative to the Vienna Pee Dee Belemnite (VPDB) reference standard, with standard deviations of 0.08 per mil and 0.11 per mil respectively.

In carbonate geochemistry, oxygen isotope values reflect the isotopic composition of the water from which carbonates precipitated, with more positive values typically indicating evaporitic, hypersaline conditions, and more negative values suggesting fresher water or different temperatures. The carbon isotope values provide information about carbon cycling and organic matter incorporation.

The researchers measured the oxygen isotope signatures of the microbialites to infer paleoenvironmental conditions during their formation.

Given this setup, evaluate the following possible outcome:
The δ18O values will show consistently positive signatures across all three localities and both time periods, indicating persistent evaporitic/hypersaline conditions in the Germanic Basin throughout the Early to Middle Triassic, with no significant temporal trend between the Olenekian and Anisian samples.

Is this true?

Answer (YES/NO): NO